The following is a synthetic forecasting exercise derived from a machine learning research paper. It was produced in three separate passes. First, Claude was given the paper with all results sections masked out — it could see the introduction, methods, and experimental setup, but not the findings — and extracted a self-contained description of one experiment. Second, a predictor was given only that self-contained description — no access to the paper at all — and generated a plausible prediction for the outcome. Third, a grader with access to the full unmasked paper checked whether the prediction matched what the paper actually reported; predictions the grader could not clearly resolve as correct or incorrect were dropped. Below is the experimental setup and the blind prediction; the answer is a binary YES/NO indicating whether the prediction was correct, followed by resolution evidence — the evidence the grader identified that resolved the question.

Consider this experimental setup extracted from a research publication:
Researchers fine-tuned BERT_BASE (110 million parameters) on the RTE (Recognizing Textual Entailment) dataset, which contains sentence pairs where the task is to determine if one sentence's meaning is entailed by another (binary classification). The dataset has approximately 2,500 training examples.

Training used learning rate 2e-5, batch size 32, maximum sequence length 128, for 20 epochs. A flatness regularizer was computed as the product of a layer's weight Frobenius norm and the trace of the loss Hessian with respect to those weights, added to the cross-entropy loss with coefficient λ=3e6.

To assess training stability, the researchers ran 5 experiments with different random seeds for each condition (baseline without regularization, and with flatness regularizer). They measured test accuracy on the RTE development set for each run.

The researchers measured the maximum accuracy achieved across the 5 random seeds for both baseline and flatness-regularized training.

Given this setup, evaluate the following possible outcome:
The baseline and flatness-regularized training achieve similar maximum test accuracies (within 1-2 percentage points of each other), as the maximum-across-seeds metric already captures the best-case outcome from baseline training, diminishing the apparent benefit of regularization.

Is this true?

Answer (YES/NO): NO